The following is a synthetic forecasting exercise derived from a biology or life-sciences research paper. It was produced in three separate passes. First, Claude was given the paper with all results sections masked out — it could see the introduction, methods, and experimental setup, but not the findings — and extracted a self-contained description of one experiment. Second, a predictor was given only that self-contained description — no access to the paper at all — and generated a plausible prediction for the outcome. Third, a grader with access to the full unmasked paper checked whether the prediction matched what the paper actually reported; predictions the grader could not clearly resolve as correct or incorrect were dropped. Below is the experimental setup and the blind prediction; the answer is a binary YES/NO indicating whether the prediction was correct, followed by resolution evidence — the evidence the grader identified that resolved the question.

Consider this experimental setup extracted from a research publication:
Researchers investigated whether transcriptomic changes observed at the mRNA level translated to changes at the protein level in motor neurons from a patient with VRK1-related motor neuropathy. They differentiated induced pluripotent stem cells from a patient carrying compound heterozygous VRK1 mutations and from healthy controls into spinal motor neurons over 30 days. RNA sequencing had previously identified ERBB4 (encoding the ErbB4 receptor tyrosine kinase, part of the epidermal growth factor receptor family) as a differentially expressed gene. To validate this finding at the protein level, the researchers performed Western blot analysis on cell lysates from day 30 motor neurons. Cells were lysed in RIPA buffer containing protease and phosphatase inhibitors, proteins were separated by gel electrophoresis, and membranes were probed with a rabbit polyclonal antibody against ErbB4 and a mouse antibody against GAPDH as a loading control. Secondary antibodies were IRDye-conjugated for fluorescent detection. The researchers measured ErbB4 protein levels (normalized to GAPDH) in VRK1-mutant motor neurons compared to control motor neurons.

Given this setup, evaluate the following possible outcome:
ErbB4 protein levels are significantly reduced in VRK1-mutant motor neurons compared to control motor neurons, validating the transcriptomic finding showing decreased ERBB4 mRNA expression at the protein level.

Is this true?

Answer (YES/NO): NO